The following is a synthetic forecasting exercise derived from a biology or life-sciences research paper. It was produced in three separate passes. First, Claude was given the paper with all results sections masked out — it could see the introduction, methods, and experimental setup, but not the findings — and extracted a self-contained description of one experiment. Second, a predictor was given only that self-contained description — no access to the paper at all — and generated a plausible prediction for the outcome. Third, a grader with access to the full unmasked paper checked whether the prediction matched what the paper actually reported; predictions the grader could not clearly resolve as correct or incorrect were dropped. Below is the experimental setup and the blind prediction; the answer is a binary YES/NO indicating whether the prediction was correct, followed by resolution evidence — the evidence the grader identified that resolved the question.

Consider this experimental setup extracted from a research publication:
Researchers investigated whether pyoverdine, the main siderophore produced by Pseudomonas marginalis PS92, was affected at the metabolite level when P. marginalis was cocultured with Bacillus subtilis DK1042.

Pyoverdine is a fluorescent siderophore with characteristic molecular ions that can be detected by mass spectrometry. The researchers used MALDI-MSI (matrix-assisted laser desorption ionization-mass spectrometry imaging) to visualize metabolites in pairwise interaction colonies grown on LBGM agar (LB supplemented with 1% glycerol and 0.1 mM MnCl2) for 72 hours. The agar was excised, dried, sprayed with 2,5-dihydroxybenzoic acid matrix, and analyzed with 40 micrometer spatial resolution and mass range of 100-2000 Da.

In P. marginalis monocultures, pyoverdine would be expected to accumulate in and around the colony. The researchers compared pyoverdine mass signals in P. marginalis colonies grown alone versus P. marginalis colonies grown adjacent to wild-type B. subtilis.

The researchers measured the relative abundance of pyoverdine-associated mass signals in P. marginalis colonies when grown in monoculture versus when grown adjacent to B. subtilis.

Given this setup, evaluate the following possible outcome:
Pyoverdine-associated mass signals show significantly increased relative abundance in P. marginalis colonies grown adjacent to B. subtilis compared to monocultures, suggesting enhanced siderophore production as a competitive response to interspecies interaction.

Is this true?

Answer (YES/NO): NO